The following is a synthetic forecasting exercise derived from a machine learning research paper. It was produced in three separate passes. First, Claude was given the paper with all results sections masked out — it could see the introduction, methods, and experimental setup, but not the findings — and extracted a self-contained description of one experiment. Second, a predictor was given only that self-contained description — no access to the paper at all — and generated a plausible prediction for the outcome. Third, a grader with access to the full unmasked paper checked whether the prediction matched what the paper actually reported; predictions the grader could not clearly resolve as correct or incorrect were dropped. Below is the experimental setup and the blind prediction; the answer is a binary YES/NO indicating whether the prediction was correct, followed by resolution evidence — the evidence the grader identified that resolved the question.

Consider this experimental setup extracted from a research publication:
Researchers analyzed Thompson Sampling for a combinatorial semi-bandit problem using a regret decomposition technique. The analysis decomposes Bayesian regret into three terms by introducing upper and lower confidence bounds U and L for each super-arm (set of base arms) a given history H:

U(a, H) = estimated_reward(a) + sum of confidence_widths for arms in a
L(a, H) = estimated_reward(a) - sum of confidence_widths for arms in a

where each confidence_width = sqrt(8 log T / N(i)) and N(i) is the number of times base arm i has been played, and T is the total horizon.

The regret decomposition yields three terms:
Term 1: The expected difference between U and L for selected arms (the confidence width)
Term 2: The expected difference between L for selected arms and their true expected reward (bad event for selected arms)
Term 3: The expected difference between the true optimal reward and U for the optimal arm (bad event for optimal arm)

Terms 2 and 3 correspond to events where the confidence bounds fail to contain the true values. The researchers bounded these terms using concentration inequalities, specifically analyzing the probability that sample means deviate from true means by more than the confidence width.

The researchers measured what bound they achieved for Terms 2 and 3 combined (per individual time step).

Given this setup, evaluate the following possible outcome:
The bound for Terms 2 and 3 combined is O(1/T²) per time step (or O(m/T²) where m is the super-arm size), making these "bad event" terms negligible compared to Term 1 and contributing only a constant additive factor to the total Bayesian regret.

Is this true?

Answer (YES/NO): NO